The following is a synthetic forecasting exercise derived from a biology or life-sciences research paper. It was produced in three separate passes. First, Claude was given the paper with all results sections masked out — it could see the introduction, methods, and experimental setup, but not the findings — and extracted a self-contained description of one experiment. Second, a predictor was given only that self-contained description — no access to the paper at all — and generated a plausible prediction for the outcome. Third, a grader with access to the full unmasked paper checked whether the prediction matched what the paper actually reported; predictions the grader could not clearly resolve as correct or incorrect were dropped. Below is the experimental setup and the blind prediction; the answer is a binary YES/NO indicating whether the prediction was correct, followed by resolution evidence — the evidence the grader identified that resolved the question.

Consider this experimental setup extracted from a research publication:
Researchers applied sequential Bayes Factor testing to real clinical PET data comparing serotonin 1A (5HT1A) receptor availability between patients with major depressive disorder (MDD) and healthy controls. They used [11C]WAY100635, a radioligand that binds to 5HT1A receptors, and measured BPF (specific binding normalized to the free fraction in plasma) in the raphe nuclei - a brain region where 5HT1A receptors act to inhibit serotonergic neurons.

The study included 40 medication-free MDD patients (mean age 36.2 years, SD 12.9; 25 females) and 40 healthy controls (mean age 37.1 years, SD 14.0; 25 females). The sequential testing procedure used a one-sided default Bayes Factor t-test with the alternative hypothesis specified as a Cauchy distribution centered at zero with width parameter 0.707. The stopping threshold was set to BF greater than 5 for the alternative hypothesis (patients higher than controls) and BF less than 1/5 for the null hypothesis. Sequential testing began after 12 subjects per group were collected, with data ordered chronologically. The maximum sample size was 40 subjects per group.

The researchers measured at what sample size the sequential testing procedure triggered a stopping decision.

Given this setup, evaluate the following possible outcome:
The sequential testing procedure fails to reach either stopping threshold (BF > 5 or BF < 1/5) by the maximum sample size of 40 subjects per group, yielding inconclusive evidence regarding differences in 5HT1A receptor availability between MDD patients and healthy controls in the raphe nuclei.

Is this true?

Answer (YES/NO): NO